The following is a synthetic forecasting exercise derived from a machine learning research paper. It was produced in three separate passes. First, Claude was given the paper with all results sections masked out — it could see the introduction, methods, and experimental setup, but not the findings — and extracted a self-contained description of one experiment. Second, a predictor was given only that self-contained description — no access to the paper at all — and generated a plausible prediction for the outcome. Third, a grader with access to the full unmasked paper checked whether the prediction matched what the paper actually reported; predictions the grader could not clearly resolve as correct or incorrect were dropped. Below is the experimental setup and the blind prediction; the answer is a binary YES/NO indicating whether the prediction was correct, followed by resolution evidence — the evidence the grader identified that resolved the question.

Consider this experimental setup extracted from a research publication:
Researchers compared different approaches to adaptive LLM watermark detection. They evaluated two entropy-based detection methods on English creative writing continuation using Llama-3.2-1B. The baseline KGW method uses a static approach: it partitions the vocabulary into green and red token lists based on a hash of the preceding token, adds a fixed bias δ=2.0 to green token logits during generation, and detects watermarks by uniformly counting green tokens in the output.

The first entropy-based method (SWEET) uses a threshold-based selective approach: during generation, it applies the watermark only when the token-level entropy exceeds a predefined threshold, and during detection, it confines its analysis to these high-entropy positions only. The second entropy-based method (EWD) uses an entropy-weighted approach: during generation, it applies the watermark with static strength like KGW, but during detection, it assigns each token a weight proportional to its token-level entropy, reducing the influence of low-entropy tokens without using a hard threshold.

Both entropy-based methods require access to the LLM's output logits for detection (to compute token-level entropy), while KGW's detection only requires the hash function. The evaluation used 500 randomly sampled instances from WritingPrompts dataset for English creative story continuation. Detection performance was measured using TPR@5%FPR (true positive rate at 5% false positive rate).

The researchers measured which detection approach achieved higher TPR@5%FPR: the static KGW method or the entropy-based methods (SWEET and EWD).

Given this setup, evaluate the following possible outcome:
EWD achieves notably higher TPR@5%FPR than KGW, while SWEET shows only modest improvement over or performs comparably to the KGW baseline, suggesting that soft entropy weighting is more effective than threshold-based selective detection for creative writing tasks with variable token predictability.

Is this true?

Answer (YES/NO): NO